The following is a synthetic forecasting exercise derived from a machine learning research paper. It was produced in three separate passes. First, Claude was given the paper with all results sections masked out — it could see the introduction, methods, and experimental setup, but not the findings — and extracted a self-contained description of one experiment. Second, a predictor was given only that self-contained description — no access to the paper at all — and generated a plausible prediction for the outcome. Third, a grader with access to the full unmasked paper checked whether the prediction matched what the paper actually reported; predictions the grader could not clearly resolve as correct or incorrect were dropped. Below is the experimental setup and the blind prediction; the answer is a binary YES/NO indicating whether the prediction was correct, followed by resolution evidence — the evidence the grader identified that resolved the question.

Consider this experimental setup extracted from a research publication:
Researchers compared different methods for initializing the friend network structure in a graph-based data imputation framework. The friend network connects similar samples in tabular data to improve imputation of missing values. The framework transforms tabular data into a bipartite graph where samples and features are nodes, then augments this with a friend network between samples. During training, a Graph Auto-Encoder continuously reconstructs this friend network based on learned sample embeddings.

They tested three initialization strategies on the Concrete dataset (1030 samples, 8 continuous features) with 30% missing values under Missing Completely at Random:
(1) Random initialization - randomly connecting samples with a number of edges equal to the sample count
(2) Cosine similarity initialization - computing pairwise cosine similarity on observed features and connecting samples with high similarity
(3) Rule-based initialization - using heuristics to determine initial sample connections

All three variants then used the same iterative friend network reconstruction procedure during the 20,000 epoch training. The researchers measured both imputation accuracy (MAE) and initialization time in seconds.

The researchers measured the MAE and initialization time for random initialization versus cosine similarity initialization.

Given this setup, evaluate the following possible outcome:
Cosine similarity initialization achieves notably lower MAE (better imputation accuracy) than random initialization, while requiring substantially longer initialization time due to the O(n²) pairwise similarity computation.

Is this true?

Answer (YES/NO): NO